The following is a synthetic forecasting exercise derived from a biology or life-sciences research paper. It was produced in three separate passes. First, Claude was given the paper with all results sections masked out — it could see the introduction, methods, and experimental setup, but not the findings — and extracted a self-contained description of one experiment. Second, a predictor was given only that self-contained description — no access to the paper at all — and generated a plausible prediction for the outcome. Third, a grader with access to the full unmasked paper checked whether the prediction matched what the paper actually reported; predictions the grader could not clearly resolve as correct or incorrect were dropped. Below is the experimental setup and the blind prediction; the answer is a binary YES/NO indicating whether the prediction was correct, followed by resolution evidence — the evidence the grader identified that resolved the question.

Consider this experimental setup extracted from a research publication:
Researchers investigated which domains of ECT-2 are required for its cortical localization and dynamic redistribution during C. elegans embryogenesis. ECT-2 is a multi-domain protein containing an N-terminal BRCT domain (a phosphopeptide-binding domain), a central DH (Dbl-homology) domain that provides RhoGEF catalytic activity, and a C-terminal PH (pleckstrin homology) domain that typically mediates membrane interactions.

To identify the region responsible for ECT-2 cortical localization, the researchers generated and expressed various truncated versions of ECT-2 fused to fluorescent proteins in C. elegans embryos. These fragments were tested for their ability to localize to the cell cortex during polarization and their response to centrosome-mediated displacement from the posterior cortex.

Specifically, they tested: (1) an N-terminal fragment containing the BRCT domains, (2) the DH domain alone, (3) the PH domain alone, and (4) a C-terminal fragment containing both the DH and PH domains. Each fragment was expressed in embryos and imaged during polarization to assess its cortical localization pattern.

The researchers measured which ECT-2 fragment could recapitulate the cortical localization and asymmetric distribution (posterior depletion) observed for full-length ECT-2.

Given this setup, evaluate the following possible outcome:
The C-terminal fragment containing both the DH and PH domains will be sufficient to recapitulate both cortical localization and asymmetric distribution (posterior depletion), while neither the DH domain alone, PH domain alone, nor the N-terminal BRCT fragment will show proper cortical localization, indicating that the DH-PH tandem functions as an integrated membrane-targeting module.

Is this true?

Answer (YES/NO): NO